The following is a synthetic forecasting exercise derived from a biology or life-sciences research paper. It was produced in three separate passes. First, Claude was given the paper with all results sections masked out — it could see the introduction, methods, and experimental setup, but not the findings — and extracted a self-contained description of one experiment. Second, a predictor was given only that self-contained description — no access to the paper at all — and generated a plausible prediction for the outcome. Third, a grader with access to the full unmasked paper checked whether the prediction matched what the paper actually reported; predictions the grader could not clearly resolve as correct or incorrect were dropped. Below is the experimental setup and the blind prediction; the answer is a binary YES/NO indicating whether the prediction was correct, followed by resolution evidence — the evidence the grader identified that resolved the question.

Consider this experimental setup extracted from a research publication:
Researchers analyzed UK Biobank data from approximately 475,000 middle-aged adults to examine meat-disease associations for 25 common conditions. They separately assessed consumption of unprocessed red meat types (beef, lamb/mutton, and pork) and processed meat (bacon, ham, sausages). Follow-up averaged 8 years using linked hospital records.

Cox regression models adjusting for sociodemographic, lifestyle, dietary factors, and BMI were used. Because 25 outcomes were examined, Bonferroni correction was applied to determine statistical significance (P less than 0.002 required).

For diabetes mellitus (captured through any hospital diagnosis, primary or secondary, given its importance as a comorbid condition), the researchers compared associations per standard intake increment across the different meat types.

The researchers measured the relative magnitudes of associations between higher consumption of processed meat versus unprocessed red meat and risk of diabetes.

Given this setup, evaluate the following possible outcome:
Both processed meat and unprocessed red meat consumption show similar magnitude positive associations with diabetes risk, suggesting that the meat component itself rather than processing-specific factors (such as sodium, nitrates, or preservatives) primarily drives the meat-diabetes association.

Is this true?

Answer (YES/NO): NO